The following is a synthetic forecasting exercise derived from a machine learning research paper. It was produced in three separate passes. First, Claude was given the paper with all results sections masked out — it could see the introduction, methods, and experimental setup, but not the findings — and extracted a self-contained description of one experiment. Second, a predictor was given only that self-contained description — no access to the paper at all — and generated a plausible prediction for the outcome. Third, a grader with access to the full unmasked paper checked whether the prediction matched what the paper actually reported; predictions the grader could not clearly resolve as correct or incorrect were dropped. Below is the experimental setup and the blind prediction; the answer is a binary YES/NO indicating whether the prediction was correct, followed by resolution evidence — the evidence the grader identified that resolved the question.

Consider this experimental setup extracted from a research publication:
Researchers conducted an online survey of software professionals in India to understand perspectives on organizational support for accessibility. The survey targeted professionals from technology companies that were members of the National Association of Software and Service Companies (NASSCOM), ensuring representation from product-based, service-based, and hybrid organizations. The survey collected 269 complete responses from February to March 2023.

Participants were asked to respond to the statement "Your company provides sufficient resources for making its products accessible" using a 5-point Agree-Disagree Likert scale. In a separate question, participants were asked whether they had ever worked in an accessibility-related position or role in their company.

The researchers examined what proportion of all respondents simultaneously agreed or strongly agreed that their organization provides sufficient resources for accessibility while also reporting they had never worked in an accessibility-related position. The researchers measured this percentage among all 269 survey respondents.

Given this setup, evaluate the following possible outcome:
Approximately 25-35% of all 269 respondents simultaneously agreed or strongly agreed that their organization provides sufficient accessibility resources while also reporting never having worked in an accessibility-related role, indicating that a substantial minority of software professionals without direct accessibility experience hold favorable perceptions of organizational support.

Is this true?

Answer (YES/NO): NO